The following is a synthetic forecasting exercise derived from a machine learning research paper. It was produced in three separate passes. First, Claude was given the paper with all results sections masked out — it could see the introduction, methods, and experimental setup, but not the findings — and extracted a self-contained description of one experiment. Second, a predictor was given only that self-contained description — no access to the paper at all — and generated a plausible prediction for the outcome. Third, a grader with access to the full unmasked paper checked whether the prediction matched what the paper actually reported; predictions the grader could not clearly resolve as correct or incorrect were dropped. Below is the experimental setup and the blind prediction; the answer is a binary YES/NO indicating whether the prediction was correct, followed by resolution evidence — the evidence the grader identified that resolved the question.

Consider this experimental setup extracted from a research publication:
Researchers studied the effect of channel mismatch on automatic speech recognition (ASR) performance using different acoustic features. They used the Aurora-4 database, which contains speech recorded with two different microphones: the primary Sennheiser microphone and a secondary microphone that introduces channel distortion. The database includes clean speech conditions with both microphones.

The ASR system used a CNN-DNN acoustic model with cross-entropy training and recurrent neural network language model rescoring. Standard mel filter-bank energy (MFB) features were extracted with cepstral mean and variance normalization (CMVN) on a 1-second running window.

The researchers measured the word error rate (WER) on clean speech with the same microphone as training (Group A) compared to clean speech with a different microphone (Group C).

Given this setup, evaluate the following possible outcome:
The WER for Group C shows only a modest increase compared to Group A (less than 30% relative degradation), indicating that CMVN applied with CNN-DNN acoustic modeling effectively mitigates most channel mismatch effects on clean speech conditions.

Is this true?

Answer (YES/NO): NO